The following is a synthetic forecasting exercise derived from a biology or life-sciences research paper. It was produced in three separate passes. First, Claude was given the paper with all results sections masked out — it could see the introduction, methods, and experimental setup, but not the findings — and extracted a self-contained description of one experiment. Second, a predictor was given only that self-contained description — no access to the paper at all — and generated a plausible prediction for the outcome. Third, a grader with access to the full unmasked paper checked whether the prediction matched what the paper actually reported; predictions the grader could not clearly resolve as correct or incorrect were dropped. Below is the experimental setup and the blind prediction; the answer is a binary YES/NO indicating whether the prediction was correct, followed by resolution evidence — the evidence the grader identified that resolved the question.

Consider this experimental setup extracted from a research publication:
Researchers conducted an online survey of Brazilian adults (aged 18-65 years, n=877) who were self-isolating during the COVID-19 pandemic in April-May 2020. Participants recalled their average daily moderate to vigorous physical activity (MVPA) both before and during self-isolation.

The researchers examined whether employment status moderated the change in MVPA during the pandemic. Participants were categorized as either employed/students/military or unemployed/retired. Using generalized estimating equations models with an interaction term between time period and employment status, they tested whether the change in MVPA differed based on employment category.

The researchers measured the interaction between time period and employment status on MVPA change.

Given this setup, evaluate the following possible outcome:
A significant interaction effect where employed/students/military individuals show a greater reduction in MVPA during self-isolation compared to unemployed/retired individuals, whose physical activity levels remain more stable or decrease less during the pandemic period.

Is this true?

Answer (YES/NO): YES